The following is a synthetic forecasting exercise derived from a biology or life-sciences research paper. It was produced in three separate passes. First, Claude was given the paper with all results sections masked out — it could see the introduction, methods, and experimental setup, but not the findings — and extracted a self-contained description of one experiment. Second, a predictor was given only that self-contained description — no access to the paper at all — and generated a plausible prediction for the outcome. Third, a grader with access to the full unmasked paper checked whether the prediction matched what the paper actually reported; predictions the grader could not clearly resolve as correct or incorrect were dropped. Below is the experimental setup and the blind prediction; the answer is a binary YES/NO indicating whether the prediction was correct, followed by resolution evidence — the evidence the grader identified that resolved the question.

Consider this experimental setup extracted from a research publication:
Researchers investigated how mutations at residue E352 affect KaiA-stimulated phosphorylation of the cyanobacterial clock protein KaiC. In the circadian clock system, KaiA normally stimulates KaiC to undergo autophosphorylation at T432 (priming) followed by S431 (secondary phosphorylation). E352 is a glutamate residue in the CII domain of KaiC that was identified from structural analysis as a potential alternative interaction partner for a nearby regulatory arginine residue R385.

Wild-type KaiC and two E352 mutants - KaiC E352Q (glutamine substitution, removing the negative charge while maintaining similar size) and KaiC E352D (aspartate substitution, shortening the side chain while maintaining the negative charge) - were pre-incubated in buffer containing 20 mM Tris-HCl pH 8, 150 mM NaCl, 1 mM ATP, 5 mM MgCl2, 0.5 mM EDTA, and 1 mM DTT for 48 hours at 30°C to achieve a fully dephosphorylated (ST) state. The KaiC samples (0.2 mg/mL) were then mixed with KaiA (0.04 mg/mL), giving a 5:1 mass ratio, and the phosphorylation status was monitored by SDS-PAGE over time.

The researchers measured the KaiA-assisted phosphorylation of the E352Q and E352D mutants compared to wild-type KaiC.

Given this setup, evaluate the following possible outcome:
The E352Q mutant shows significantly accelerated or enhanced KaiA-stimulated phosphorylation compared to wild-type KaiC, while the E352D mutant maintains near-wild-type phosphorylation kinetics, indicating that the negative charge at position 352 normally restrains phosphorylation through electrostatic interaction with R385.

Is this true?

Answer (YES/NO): NO